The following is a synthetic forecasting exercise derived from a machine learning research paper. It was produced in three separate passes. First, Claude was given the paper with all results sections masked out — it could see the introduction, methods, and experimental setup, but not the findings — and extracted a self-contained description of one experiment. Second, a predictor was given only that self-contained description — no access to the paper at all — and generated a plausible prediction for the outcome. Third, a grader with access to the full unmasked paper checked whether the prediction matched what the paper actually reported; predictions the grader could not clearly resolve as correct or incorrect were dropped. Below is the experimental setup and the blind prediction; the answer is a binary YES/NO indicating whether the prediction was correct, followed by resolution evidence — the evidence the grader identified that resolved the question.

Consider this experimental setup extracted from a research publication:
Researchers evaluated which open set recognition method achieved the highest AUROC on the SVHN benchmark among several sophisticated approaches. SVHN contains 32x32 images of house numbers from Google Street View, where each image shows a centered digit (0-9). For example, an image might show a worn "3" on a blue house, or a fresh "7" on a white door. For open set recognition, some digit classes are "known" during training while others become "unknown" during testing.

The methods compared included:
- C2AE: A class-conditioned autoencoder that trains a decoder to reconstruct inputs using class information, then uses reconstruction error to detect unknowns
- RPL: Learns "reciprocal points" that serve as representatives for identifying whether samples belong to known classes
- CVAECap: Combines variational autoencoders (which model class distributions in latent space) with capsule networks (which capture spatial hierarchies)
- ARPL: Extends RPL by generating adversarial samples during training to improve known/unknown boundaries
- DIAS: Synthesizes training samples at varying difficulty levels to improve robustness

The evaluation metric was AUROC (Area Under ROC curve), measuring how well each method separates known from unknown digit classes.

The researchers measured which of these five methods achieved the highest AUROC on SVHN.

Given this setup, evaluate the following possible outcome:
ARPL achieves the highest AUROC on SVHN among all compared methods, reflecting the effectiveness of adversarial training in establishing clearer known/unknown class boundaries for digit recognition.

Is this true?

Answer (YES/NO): NO